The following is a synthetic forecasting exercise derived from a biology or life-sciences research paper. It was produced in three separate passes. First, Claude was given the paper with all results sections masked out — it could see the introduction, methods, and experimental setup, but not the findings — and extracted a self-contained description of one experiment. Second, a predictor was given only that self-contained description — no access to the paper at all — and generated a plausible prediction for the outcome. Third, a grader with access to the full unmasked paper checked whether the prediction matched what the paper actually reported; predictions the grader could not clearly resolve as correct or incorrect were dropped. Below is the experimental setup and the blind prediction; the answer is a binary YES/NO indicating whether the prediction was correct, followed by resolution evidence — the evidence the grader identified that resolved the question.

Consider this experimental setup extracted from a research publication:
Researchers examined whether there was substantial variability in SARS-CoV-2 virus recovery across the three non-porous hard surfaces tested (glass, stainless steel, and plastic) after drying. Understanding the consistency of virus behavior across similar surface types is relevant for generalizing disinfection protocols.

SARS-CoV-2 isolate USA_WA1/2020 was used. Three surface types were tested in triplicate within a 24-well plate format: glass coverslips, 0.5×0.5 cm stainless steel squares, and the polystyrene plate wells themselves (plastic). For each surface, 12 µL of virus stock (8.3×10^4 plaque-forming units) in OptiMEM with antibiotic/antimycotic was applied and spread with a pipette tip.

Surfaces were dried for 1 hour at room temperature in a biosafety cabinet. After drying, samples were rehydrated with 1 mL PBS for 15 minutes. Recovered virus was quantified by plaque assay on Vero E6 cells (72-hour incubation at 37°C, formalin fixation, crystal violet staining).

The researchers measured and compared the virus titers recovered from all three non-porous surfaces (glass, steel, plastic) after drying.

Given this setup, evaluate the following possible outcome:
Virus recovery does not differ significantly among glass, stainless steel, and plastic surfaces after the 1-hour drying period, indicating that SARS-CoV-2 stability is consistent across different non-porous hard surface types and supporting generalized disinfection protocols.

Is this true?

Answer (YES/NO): YES